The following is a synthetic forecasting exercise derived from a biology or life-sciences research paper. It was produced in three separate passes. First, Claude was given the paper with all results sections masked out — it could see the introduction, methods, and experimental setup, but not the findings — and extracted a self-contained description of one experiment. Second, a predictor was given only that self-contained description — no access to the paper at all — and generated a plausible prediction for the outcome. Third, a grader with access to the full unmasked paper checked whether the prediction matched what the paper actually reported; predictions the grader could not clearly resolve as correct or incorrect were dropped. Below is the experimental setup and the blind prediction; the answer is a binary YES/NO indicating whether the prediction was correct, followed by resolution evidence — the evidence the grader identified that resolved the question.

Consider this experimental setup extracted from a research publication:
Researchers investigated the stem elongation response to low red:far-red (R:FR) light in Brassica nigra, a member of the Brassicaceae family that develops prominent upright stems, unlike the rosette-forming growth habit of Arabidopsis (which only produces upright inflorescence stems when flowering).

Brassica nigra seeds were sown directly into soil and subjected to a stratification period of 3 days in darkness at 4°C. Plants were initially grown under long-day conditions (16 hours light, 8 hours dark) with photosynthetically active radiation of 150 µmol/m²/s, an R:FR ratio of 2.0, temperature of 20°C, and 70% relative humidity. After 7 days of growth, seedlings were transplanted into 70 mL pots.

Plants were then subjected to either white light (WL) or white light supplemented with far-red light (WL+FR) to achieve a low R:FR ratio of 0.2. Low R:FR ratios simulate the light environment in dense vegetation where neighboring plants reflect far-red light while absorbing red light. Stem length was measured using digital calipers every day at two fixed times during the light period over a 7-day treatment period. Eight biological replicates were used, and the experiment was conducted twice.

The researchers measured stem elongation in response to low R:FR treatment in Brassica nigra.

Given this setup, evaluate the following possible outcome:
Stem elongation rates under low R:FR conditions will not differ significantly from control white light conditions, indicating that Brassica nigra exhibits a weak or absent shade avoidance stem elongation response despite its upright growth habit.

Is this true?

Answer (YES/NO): NO